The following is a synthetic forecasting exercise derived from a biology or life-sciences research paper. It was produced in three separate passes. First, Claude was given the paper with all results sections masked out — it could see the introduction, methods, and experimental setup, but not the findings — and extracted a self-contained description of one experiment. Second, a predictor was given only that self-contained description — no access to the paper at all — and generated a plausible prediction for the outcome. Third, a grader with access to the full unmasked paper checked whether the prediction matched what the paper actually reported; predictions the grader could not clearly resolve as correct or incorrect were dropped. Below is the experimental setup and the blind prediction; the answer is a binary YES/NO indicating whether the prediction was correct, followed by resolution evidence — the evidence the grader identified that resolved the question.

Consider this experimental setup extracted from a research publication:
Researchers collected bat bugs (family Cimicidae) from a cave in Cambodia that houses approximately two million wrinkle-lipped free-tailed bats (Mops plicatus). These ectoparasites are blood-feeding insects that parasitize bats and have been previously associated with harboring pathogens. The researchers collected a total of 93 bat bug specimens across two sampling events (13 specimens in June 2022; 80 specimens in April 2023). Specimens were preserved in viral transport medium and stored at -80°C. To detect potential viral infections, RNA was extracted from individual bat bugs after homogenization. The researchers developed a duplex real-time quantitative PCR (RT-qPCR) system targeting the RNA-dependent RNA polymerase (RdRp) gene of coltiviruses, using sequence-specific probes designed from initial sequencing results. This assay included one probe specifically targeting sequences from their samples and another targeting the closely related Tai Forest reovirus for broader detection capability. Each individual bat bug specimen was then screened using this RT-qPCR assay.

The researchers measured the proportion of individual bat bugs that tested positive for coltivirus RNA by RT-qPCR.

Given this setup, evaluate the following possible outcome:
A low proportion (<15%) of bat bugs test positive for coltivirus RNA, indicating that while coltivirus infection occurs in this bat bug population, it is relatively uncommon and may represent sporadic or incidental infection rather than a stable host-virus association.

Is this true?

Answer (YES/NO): NO